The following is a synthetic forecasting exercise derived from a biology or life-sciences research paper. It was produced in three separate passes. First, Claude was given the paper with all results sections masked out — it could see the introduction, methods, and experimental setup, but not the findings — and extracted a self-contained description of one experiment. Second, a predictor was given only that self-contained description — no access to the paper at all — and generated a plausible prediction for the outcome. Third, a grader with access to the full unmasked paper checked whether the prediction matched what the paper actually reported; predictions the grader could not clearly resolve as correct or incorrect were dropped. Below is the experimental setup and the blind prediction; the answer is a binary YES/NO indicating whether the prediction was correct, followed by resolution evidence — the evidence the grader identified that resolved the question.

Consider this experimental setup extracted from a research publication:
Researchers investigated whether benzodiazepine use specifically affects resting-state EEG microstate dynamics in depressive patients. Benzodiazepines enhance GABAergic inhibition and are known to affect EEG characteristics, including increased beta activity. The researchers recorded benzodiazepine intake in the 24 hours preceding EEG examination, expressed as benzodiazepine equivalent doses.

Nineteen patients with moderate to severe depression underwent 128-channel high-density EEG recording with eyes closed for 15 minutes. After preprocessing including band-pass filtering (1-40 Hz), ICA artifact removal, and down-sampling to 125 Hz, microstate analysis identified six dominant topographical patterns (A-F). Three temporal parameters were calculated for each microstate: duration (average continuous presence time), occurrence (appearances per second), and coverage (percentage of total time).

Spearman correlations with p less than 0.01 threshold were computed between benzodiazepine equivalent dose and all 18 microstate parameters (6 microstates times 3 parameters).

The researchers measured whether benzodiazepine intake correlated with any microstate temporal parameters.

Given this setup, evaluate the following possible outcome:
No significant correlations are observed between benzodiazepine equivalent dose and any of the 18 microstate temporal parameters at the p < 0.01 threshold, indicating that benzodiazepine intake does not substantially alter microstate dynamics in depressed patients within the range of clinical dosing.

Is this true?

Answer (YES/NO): YES